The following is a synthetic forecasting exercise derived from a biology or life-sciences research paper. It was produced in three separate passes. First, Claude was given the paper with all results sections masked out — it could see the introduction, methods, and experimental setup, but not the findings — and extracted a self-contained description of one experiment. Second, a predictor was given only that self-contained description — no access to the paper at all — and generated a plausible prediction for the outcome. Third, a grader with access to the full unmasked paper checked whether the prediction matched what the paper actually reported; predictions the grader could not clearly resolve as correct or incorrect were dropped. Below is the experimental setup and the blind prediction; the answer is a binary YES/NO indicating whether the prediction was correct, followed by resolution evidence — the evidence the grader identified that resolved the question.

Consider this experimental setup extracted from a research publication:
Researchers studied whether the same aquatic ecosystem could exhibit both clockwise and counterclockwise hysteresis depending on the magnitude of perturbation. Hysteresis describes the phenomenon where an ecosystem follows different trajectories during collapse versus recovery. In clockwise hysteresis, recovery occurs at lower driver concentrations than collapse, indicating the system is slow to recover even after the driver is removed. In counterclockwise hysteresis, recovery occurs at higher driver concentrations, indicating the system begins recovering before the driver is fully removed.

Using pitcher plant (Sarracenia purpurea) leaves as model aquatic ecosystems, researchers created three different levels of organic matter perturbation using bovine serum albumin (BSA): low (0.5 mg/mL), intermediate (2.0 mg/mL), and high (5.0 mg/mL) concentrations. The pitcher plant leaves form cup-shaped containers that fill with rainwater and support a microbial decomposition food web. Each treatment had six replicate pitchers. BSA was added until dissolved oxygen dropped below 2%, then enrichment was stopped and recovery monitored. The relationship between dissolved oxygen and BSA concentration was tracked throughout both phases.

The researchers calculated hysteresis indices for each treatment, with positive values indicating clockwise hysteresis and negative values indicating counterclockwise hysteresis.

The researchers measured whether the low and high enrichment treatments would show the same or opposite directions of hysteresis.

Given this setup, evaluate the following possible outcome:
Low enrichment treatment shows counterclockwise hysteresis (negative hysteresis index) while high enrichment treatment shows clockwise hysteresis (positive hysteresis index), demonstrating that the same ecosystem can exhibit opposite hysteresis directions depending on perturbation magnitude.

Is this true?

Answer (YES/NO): NO